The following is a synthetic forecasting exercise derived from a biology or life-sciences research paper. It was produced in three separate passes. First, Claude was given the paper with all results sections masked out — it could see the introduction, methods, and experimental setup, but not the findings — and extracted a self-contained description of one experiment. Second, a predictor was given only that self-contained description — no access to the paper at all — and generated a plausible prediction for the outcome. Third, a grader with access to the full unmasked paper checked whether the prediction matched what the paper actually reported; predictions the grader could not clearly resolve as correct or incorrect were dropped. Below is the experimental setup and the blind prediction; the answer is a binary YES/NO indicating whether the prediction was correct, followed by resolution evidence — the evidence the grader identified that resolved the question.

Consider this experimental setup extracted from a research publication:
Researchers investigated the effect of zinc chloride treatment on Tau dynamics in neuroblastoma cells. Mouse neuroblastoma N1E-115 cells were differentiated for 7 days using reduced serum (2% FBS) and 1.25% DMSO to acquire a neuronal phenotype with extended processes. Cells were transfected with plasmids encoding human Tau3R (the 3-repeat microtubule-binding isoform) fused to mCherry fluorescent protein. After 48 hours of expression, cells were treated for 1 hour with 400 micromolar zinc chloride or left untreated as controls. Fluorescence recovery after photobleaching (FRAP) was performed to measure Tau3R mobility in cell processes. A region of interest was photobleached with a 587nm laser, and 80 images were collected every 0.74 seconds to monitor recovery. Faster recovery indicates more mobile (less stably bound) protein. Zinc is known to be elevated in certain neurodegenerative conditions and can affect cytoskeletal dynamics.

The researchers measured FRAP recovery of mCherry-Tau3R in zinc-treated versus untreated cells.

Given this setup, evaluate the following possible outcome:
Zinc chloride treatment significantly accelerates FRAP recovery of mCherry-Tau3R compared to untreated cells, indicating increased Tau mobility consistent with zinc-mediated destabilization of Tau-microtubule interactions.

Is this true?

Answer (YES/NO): YES